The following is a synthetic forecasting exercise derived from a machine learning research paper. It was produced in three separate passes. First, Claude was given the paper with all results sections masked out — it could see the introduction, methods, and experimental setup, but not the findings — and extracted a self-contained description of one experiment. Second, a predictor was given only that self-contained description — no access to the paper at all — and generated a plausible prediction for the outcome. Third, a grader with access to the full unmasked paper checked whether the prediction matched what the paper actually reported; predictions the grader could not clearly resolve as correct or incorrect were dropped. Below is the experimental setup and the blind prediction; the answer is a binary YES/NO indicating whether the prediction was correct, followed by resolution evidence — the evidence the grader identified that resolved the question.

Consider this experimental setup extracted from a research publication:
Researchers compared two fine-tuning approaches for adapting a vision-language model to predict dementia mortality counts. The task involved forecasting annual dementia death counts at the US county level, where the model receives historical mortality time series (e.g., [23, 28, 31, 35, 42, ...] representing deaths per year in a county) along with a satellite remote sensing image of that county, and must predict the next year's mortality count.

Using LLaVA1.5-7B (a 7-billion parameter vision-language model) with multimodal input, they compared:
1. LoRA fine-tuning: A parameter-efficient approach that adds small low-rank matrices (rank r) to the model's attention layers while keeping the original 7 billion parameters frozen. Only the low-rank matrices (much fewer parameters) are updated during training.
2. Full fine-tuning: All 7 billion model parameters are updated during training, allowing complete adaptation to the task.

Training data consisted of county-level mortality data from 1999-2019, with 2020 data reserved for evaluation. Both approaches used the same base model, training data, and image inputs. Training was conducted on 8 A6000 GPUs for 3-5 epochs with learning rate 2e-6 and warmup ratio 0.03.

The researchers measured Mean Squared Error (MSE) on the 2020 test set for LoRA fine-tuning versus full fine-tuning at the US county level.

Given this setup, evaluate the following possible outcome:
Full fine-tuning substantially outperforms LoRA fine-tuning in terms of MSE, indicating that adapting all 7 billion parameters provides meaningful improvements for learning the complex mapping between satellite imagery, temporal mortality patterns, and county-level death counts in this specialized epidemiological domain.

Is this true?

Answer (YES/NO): YES